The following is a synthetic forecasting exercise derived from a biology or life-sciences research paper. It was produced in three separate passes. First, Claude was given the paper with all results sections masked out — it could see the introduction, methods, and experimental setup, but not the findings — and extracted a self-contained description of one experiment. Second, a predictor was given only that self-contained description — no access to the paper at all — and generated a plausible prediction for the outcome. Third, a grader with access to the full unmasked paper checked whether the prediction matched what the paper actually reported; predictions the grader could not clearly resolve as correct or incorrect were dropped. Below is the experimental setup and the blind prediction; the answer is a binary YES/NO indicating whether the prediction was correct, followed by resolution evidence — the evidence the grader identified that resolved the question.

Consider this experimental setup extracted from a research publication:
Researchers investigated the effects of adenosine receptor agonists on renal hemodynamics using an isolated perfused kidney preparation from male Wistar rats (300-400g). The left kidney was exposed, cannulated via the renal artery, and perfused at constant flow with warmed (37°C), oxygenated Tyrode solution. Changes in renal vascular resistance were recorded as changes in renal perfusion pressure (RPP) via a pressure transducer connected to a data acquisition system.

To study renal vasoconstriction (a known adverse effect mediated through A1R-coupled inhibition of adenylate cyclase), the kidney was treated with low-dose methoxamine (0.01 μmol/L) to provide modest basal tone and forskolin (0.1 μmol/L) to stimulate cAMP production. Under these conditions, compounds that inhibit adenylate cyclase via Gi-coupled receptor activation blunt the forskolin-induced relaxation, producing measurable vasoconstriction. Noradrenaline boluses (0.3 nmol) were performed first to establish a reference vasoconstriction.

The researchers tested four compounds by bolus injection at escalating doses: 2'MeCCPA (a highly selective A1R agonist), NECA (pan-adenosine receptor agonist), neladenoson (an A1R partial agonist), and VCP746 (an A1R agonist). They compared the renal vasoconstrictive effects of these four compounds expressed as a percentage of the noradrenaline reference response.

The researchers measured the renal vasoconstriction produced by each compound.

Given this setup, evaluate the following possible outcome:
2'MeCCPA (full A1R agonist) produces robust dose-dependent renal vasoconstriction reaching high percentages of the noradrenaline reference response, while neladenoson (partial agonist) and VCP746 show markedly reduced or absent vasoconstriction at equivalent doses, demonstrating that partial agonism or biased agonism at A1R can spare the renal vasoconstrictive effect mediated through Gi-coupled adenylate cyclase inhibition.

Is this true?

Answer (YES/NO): YES